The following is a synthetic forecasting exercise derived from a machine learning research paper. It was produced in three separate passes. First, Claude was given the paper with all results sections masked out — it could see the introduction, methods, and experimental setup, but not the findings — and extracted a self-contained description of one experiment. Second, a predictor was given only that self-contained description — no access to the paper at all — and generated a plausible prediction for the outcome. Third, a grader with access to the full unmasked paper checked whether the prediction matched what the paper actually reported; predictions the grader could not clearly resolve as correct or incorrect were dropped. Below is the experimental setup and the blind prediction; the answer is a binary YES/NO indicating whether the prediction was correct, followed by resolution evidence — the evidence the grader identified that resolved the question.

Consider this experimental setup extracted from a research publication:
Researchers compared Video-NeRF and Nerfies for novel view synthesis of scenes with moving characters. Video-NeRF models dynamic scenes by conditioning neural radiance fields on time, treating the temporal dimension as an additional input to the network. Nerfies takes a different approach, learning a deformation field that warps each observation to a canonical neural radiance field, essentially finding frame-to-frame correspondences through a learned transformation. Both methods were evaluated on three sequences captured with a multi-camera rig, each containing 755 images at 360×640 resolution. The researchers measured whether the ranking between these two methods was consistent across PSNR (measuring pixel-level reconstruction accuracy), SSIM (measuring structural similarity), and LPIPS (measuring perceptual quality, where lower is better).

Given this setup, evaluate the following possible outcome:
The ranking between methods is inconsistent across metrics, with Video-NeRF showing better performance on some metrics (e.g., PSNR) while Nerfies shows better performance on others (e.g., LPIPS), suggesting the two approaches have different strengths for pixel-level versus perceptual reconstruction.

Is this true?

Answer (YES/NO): YES